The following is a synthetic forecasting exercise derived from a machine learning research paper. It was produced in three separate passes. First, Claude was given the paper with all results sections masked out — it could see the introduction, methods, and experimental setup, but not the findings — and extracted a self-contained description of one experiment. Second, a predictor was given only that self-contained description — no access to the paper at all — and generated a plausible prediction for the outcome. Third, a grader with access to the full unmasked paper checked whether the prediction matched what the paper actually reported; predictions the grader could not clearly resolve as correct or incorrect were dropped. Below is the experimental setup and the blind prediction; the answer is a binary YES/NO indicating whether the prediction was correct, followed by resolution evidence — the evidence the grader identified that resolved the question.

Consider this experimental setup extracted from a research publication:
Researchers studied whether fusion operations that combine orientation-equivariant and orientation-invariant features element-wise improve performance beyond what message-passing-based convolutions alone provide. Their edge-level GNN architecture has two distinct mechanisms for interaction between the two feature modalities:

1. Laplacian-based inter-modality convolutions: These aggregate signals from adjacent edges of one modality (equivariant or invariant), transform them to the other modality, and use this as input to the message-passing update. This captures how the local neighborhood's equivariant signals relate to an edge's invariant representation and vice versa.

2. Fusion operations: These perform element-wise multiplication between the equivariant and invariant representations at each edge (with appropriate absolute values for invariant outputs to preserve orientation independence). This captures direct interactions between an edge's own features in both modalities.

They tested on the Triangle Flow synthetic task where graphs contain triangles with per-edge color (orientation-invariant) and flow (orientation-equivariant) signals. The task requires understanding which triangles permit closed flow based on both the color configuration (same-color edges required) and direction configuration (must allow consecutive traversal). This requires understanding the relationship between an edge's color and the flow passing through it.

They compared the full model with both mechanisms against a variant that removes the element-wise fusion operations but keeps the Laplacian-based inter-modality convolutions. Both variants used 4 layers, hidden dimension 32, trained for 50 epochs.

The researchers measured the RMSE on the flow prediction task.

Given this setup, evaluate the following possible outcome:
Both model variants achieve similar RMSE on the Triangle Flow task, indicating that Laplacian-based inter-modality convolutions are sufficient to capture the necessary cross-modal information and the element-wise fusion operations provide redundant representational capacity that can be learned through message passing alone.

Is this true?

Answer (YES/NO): NO